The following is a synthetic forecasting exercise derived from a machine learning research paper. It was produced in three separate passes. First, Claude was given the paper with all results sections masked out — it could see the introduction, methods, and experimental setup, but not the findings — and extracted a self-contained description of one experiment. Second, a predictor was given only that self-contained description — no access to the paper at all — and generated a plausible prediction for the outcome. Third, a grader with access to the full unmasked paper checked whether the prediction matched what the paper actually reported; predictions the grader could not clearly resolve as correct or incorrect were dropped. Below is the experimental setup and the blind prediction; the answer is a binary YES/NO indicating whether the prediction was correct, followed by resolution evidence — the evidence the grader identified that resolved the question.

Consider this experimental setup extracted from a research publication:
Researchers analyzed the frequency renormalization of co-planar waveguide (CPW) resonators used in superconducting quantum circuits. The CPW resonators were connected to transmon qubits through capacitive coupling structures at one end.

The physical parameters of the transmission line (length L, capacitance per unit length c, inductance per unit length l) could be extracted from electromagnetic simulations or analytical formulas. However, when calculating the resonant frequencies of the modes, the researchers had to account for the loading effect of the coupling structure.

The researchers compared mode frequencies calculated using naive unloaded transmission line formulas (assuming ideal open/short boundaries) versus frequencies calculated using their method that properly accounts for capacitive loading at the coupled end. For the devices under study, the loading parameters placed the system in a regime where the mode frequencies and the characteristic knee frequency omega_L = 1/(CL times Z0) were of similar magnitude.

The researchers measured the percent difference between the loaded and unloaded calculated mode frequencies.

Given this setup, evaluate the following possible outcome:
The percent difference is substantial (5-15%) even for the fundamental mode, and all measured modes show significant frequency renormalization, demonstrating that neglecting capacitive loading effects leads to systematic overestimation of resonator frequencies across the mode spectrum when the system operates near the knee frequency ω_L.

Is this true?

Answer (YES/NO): NO